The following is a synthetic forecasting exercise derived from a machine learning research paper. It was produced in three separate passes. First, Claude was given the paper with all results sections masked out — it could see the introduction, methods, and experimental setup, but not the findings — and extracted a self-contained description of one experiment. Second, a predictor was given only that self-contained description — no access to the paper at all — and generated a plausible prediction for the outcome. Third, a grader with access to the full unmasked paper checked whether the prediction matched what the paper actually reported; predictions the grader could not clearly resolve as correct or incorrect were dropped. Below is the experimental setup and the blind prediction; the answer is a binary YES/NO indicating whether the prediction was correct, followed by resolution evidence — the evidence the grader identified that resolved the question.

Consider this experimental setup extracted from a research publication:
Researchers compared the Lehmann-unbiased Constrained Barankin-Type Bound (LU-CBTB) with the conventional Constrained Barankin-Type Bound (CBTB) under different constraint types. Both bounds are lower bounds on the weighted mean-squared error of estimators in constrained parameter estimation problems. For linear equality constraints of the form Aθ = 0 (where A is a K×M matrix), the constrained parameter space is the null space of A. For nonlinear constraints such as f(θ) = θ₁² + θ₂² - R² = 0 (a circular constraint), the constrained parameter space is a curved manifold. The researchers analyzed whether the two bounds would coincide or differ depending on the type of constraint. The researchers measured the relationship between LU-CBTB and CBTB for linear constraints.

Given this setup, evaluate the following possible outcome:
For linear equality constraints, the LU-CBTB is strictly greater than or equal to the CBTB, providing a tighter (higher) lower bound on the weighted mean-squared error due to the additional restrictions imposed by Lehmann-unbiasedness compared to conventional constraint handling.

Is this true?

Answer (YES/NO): NO